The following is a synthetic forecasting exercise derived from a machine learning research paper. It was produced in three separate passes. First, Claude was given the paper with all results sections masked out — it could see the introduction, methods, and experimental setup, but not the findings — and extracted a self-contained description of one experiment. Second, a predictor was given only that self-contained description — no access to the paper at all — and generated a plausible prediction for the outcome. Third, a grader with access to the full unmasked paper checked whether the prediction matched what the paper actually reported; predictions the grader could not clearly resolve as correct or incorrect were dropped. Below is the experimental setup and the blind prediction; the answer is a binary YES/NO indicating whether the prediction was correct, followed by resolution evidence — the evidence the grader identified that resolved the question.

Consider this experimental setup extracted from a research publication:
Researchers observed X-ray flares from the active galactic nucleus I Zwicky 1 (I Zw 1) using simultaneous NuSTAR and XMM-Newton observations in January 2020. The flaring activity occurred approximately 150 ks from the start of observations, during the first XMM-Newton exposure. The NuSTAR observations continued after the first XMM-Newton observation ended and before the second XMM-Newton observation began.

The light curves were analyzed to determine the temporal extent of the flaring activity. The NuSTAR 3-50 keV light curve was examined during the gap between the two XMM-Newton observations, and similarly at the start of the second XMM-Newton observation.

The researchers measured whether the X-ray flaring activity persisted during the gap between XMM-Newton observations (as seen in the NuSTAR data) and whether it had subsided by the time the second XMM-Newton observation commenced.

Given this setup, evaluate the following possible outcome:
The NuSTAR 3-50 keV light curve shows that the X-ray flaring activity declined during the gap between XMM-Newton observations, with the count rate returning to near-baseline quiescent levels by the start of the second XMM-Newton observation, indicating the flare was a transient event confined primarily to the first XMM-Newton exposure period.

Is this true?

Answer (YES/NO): NO